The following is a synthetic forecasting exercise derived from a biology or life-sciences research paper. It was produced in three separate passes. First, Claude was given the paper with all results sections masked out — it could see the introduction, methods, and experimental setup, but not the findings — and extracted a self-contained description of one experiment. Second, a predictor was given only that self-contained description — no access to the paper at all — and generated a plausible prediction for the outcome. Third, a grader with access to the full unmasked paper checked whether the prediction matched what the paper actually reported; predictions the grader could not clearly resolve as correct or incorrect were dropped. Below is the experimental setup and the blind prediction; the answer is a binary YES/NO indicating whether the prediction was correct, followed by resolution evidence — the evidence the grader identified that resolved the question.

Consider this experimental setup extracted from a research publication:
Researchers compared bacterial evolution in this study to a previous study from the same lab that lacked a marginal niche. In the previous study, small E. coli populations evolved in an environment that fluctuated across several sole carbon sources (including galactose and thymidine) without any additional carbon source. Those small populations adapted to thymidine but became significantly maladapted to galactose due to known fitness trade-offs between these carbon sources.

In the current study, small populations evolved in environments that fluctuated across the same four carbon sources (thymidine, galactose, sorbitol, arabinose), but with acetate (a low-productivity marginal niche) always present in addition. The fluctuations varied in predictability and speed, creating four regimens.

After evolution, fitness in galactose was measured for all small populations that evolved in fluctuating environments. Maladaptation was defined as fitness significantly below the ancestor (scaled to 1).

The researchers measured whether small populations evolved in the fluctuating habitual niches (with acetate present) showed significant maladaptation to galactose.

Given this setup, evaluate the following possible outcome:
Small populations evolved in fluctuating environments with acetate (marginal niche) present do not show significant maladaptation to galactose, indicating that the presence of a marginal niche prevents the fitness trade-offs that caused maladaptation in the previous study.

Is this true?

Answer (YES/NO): YES